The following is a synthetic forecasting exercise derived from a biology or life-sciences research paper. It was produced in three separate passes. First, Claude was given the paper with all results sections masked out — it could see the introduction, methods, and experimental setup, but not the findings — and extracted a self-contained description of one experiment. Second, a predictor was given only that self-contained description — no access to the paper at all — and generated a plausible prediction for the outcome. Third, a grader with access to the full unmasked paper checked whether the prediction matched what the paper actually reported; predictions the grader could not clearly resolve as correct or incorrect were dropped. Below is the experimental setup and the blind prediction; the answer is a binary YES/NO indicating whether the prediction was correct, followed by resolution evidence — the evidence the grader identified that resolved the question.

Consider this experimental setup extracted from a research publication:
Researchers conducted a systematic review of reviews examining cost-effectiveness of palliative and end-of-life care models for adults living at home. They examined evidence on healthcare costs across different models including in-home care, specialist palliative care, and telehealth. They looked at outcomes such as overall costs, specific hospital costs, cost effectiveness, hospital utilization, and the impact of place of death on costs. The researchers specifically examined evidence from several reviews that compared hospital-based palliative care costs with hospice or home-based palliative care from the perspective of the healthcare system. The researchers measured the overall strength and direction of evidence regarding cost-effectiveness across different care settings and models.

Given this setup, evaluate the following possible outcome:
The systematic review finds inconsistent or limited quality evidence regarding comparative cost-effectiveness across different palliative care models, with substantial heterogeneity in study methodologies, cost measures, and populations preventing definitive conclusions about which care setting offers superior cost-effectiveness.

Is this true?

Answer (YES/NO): NO